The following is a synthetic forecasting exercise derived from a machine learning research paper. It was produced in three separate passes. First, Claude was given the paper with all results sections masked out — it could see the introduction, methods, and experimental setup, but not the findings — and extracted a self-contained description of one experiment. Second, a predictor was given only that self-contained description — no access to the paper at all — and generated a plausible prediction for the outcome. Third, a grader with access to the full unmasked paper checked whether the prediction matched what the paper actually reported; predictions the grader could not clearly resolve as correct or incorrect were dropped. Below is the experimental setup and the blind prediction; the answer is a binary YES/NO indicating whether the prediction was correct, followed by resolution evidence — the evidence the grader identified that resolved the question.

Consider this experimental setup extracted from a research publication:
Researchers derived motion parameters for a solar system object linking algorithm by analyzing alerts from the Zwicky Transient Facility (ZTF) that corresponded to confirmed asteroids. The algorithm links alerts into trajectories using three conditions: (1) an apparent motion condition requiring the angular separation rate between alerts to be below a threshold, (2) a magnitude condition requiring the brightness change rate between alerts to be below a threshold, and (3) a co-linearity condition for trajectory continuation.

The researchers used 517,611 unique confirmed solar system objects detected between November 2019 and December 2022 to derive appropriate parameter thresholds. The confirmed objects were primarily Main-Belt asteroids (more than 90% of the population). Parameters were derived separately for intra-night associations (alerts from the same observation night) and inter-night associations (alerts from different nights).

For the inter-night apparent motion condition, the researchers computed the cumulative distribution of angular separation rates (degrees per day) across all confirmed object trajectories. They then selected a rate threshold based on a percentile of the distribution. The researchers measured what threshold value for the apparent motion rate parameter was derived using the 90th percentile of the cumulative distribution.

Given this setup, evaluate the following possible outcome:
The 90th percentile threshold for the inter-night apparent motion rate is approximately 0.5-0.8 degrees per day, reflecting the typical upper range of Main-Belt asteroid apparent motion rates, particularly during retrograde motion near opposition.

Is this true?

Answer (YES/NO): NO